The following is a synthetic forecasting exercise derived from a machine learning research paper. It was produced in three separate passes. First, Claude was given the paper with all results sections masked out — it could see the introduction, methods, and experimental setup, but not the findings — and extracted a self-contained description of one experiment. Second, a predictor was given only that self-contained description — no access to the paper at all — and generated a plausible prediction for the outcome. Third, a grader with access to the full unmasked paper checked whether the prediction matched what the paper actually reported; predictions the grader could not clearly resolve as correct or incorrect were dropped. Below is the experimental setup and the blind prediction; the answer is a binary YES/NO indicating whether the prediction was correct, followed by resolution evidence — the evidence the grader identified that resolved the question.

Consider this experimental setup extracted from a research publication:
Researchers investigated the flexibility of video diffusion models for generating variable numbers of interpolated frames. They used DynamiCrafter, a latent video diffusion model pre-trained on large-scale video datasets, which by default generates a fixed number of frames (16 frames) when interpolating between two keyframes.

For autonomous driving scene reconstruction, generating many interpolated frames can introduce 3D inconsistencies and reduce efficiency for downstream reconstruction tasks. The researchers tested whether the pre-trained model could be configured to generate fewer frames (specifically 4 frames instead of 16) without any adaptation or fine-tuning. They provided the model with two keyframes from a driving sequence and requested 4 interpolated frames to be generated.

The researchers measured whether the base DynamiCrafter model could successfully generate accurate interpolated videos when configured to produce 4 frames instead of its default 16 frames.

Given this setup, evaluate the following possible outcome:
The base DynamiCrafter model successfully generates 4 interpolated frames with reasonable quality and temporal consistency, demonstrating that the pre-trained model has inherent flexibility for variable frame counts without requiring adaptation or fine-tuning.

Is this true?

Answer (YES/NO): NO